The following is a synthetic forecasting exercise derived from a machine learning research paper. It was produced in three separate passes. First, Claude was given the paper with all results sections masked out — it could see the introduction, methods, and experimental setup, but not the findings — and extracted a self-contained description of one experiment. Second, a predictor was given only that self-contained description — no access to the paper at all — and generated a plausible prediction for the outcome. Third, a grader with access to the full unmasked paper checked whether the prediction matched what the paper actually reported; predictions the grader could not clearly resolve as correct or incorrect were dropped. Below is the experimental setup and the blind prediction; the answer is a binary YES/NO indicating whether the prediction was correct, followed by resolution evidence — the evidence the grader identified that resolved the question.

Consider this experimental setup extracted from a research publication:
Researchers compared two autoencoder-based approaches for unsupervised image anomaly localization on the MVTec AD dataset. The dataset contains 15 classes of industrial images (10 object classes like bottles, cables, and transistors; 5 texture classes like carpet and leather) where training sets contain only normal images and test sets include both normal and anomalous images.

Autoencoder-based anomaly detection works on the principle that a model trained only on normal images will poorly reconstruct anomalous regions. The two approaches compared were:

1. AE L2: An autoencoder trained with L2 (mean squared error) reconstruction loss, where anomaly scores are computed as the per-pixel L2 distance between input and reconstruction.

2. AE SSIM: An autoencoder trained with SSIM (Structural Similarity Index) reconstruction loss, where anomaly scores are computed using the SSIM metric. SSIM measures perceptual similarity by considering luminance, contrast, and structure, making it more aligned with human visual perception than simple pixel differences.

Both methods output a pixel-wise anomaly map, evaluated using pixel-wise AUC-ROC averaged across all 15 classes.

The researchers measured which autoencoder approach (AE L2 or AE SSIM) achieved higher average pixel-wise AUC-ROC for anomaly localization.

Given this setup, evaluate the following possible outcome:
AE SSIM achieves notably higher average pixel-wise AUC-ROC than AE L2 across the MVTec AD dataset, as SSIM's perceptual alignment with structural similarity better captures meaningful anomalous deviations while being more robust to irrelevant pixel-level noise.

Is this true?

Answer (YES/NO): YES